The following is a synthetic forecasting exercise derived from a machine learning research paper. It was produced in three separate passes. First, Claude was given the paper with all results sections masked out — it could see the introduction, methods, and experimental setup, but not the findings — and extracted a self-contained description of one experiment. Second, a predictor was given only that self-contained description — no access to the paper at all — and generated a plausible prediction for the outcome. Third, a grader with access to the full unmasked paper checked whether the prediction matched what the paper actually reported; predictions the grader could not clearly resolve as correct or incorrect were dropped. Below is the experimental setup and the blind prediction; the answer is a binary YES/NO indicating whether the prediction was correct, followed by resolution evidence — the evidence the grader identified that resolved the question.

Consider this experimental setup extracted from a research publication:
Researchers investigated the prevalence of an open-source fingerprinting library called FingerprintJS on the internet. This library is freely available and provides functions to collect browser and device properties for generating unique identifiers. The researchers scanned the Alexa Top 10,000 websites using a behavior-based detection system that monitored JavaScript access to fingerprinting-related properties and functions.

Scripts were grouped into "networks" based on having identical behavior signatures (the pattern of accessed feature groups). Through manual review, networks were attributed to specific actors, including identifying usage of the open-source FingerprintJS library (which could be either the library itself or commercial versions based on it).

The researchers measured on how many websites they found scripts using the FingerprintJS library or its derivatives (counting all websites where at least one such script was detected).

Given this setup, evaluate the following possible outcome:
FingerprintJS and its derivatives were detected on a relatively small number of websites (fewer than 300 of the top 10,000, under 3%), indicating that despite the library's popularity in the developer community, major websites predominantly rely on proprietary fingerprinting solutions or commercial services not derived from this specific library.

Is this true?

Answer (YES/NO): YES